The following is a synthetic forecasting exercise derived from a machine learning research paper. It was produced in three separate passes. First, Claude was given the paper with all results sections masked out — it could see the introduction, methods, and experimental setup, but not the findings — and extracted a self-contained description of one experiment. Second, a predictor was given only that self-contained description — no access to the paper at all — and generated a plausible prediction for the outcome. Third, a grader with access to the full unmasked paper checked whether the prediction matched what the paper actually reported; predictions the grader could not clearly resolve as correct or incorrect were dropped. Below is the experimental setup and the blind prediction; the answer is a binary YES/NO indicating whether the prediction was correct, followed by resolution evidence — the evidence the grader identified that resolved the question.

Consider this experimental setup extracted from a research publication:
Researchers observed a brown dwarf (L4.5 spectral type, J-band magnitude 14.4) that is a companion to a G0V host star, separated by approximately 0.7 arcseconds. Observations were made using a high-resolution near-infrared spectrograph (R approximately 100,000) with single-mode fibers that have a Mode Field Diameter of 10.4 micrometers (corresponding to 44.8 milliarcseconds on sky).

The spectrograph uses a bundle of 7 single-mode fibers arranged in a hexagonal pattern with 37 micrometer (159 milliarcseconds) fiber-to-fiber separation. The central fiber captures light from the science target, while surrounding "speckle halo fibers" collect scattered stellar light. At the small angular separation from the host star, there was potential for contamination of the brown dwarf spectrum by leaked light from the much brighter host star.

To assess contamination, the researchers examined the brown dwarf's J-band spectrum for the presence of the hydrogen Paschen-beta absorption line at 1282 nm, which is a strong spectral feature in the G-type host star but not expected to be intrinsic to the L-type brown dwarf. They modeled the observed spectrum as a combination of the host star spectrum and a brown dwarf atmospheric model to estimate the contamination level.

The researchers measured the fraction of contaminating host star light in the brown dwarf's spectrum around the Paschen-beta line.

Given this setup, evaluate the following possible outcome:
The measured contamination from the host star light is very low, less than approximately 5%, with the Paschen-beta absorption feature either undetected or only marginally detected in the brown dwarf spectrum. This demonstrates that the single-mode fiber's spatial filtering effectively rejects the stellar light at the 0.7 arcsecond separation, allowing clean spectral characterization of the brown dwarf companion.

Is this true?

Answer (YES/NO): NO